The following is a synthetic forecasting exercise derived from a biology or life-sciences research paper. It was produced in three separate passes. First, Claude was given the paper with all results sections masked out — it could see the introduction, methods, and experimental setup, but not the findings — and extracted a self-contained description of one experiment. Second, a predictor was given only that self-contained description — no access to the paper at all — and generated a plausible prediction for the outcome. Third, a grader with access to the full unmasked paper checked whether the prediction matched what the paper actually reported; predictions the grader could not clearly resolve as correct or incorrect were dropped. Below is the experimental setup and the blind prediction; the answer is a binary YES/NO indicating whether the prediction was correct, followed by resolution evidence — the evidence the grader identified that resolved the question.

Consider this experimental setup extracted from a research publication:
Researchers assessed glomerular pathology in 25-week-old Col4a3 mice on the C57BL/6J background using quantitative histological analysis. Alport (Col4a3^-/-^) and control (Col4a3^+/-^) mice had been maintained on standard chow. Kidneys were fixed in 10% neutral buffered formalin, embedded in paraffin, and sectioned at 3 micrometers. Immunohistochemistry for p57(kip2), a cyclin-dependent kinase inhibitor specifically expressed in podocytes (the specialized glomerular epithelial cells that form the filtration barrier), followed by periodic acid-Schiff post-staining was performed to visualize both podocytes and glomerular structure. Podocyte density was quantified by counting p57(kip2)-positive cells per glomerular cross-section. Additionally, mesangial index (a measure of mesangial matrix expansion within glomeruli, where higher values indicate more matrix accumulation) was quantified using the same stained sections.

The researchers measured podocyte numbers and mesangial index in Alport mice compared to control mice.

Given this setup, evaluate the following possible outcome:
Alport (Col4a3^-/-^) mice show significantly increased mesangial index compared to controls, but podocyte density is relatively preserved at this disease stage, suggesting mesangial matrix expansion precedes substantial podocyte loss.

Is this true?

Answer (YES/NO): NO